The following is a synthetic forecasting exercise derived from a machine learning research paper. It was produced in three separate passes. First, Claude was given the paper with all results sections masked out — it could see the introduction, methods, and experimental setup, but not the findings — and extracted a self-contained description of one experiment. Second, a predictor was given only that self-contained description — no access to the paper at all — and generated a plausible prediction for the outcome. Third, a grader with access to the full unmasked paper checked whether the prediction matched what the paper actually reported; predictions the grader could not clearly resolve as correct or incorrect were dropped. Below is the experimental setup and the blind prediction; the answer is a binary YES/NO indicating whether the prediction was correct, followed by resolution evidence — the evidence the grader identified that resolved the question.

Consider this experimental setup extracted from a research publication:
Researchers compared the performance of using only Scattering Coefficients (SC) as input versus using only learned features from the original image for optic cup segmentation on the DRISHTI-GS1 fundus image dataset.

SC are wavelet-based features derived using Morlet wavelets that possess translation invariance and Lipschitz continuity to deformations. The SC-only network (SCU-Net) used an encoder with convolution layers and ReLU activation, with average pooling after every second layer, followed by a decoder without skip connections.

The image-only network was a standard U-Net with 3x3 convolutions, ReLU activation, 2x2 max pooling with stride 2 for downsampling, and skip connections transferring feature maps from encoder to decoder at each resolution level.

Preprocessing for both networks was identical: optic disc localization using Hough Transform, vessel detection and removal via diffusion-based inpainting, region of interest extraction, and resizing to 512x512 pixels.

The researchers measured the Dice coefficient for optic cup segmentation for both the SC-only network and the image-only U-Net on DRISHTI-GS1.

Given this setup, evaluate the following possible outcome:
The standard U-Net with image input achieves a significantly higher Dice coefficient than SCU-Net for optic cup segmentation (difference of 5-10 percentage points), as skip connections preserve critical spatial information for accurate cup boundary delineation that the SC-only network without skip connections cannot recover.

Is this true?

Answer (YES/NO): NO